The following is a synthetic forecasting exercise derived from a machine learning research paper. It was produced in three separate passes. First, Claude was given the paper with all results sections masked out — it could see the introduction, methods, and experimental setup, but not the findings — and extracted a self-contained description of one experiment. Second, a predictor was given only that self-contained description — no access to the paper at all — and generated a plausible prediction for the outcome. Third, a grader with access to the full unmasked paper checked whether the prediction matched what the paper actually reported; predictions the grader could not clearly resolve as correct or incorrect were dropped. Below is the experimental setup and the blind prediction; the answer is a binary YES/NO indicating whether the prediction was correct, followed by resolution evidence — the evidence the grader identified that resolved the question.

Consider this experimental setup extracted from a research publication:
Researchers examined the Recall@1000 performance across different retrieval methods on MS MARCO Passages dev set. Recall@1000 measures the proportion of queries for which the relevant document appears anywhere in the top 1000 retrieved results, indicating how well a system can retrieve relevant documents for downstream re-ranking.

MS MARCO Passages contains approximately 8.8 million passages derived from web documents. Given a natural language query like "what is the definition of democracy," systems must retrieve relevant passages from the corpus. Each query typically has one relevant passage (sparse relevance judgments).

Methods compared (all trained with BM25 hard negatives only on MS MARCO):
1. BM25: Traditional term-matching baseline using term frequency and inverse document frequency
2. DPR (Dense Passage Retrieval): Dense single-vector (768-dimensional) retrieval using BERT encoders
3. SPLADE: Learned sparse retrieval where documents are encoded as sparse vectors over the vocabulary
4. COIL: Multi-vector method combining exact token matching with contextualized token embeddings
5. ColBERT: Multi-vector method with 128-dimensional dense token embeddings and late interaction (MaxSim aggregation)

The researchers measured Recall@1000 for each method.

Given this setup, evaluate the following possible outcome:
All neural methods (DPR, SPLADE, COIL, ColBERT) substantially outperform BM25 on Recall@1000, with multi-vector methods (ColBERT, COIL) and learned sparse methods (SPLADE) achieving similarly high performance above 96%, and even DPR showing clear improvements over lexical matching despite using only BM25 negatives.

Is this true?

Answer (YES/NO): YES